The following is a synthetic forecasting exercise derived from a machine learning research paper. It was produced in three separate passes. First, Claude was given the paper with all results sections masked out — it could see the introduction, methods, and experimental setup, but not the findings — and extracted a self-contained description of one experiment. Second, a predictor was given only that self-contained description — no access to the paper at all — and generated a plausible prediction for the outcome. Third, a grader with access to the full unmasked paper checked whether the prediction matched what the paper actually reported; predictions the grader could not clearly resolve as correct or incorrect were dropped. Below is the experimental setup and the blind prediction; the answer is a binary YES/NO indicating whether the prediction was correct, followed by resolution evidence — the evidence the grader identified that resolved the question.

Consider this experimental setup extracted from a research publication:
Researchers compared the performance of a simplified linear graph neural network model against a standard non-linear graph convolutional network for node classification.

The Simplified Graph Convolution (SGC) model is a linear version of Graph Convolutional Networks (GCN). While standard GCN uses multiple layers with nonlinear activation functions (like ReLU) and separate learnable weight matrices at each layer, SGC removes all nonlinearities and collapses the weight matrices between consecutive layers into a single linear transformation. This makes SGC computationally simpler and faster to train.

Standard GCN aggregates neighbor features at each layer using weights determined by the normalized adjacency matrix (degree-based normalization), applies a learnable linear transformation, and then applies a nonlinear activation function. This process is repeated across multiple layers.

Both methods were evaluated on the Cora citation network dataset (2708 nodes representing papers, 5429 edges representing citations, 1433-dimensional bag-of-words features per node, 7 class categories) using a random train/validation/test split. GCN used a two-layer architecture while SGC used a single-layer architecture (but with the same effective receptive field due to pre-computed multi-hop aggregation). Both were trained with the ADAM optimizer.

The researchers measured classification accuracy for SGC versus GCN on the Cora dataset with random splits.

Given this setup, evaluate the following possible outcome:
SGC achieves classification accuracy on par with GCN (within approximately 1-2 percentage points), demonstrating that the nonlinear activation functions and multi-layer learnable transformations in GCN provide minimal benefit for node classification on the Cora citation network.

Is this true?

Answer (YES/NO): YES